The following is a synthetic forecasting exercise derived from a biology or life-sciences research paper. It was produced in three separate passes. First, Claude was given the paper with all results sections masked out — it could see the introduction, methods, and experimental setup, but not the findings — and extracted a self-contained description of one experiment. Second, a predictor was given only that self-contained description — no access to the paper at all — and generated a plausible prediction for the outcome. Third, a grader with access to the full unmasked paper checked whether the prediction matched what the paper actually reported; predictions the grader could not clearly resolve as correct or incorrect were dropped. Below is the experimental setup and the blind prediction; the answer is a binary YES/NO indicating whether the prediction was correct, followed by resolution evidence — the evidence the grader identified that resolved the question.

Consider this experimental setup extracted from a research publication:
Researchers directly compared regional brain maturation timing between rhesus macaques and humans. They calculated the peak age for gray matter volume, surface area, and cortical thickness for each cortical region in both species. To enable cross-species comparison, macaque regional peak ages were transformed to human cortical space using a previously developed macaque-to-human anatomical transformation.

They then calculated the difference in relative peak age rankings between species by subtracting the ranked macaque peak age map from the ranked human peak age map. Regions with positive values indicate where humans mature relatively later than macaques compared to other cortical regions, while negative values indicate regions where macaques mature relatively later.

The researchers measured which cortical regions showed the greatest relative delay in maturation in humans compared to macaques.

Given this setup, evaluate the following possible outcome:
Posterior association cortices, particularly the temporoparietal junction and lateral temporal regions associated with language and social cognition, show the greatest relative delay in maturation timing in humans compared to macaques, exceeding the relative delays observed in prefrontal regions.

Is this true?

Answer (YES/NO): NO